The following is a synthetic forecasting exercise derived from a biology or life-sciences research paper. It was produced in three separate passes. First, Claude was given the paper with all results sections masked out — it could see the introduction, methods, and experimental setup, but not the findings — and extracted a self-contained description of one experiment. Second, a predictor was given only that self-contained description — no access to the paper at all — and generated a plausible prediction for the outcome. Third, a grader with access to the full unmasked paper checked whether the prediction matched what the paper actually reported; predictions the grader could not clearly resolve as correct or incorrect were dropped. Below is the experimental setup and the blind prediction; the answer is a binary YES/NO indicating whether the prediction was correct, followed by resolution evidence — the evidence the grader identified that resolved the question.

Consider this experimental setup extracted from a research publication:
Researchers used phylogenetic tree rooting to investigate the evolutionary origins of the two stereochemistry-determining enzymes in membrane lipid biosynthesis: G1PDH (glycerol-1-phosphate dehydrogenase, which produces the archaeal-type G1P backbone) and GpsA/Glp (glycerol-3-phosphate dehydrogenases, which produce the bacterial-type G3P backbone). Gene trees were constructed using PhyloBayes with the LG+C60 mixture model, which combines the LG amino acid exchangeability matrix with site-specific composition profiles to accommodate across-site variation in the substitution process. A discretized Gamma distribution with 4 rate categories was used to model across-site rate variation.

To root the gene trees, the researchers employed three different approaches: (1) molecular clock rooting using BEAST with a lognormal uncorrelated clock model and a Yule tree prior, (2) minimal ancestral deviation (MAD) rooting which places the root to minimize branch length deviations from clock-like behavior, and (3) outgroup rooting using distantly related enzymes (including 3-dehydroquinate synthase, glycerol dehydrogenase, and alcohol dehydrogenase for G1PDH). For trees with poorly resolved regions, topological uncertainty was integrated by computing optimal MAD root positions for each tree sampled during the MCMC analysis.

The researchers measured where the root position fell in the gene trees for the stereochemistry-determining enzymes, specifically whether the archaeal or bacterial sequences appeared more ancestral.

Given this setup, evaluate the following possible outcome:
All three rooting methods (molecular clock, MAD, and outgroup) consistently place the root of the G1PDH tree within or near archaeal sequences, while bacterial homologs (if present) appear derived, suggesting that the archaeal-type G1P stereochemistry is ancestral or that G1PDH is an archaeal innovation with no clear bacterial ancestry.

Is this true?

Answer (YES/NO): NO